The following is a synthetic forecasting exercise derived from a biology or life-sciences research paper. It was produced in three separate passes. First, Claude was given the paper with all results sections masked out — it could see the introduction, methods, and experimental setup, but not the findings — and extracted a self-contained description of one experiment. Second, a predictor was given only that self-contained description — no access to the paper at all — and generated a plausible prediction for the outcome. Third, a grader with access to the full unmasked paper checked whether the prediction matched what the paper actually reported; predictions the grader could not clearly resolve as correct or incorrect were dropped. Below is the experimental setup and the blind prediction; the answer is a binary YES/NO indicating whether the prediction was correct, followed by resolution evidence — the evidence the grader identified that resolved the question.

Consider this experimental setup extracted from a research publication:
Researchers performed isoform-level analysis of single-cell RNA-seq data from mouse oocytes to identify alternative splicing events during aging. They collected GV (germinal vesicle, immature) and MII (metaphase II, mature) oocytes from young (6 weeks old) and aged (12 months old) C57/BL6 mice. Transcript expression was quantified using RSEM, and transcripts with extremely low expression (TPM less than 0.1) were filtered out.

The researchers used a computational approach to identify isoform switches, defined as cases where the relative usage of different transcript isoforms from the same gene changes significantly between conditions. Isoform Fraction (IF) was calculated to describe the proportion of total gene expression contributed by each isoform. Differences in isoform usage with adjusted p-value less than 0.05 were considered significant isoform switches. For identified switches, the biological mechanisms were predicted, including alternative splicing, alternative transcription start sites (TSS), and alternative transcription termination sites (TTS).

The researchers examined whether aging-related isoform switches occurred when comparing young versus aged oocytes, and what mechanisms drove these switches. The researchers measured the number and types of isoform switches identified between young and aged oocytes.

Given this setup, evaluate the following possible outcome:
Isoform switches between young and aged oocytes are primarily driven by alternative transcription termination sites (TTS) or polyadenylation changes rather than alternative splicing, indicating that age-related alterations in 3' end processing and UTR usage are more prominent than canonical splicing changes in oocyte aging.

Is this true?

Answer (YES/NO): NO